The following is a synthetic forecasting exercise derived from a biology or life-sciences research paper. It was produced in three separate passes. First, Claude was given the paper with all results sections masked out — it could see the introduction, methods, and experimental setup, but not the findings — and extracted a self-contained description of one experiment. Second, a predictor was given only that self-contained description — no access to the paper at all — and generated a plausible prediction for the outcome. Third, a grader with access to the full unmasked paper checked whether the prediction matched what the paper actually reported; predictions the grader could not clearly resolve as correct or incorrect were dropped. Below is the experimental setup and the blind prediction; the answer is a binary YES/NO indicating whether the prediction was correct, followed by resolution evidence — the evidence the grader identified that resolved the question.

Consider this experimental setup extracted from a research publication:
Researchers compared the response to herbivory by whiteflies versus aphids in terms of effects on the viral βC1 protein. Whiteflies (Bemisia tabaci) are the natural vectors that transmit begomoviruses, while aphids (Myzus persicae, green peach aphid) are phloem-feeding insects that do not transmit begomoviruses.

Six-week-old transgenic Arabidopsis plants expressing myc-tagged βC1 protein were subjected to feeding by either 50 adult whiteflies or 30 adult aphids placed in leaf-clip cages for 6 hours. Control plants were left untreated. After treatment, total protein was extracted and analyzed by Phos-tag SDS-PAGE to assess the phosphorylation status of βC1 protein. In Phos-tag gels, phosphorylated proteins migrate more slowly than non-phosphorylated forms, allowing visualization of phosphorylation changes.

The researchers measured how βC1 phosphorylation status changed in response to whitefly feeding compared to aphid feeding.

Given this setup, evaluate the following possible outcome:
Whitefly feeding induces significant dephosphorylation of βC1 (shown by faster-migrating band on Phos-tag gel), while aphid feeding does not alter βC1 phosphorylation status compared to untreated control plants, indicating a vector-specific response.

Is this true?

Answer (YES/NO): YES